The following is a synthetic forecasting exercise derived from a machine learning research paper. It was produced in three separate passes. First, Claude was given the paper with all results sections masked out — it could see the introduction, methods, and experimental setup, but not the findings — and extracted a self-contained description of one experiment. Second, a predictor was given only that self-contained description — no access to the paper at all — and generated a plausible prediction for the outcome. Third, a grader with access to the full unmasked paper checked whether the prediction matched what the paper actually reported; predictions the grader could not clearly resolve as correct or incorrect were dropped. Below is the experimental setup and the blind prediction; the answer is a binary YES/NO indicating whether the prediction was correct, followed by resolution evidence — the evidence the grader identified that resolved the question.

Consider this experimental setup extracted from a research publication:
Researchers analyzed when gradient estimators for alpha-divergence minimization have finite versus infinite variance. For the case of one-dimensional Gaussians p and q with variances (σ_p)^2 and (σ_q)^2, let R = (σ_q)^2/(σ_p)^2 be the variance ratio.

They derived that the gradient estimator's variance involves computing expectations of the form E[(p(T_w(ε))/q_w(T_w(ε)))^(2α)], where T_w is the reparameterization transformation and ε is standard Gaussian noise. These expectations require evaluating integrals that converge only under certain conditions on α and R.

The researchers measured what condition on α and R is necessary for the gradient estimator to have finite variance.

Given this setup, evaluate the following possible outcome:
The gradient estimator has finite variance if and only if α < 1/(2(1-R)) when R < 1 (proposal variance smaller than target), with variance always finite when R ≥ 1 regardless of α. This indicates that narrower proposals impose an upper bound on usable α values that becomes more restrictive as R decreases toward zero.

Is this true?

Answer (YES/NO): NO